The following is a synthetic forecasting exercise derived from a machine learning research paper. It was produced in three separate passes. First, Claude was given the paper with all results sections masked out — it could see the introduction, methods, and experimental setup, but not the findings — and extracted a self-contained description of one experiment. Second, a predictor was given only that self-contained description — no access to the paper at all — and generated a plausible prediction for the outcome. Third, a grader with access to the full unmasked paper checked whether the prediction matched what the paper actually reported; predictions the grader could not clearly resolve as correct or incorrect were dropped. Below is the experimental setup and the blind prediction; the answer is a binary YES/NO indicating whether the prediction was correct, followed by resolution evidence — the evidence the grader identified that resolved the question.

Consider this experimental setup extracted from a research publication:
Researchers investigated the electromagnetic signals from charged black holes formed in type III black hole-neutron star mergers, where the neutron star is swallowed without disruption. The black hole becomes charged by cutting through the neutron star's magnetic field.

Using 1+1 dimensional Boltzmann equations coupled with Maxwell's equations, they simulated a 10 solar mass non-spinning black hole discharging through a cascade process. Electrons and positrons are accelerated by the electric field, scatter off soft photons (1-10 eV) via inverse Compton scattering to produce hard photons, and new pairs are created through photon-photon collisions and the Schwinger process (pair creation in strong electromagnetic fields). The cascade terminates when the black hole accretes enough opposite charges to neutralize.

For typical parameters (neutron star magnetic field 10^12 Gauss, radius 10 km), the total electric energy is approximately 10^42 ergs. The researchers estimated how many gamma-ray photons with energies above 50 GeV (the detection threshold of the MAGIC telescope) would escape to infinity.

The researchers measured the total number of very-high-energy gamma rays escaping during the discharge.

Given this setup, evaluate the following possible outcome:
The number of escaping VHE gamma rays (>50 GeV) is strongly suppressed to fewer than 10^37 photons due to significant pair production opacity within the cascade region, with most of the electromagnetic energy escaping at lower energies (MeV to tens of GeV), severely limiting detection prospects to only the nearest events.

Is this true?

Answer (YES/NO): NO